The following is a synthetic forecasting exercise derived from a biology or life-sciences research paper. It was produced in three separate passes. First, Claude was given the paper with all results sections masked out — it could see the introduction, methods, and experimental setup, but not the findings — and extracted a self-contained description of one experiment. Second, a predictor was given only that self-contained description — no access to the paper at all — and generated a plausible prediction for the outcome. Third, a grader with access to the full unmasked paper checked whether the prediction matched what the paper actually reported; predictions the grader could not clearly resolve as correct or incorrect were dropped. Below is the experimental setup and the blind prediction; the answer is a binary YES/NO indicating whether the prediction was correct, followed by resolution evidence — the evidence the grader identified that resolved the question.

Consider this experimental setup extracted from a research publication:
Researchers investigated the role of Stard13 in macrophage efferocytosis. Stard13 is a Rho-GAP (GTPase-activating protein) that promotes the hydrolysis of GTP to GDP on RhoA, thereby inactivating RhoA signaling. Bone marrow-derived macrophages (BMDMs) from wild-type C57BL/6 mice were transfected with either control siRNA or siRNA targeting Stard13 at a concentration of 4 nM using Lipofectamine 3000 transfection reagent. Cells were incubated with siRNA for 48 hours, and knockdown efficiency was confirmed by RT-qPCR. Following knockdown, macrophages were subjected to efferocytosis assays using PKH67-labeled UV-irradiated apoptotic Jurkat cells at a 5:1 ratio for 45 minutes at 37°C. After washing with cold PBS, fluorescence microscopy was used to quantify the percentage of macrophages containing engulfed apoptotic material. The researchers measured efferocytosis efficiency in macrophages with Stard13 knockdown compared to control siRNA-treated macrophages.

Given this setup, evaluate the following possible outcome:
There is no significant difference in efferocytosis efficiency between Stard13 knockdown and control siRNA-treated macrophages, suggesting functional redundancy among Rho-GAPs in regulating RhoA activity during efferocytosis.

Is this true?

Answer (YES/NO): NO